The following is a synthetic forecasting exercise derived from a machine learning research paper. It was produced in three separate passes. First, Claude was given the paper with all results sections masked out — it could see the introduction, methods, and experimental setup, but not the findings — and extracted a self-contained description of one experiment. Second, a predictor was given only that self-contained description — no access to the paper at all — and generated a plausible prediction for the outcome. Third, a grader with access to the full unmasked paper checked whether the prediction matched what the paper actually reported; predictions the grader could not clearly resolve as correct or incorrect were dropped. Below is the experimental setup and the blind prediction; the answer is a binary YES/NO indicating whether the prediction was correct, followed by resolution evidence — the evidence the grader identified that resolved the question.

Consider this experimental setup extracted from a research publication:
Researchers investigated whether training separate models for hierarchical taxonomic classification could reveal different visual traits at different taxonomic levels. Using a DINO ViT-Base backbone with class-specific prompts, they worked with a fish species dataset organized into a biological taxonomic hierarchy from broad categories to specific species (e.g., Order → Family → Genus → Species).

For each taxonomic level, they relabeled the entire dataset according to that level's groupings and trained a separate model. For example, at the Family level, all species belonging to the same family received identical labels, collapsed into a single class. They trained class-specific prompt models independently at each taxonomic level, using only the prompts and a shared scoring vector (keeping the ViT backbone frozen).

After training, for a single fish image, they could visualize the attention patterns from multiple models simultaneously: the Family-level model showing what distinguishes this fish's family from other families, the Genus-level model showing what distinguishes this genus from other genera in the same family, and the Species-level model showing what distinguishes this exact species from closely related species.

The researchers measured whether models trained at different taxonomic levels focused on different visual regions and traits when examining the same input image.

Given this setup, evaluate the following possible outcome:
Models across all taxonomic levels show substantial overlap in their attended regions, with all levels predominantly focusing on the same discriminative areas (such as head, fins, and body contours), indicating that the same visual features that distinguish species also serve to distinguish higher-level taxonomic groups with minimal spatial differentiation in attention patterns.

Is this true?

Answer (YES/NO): NO